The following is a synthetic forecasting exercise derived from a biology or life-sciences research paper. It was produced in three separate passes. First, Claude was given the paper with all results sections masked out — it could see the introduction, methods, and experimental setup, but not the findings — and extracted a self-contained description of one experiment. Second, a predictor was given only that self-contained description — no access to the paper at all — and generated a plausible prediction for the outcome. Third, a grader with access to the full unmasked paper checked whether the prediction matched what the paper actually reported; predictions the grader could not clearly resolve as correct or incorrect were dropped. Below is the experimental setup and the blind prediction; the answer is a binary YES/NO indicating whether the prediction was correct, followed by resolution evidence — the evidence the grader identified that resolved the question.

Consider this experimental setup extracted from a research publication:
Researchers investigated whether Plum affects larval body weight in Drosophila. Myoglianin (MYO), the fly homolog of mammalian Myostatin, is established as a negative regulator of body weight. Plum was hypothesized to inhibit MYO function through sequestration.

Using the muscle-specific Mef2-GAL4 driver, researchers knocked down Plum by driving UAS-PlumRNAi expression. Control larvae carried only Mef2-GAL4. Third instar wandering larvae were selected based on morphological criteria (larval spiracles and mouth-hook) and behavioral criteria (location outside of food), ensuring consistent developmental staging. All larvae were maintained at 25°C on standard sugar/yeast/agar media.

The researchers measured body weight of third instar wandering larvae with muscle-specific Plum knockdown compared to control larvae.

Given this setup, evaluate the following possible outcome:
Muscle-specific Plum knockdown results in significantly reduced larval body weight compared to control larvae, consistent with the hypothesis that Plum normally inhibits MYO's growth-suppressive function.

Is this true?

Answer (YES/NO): YES